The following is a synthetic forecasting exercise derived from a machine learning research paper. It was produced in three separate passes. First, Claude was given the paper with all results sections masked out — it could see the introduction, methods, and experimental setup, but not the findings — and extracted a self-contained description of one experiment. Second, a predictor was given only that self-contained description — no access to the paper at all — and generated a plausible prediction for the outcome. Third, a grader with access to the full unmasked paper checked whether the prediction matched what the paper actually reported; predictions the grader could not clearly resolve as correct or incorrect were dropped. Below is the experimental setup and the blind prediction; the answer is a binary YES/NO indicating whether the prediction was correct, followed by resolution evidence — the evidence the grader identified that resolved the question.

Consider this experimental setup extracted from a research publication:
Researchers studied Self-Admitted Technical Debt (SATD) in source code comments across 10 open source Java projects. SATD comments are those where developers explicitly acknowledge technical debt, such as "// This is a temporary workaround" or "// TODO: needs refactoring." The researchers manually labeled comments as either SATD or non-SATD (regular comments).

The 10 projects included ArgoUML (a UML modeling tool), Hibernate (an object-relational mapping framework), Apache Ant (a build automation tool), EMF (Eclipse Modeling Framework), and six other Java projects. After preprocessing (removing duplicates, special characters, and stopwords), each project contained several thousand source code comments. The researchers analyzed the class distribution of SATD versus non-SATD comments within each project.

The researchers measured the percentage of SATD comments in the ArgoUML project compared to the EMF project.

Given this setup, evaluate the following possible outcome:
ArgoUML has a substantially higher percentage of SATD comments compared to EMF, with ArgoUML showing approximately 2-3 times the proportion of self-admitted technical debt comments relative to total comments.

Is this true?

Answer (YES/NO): NO